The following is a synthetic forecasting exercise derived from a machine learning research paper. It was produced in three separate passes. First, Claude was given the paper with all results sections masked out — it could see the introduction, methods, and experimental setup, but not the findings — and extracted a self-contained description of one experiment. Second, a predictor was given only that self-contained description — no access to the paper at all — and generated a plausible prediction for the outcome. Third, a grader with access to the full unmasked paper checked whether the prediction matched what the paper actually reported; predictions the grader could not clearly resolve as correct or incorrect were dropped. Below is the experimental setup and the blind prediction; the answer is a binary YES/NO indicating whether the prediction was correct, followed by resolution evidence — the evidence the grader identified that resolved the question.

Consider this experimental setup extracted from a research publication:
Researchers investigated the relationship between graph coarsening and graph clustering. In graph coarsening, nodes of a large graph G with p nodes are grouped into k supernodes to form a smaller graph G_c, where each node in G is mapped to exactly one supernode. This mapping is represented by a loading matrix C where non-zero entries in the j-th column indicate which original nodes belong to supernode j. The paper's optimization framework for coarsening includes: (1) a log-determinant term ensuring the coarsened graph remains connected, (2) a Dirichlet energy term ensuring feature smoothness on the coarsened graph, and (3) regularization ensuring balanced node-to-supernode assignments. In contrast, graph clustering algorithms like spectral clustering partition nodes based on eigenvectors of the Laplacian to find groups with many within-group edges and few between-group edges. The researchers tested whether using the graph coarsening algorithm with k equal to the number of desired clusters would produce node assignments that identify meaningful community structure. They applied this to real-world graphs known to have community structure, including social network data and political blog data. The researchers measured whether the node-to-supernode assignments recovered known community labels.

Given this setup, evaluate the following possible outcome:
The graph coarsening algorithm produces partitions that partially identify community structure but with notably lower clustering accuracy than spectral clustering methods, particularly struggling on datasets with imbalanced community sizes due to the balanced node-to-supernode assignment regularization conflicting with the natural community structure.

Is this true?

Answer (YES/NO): NO